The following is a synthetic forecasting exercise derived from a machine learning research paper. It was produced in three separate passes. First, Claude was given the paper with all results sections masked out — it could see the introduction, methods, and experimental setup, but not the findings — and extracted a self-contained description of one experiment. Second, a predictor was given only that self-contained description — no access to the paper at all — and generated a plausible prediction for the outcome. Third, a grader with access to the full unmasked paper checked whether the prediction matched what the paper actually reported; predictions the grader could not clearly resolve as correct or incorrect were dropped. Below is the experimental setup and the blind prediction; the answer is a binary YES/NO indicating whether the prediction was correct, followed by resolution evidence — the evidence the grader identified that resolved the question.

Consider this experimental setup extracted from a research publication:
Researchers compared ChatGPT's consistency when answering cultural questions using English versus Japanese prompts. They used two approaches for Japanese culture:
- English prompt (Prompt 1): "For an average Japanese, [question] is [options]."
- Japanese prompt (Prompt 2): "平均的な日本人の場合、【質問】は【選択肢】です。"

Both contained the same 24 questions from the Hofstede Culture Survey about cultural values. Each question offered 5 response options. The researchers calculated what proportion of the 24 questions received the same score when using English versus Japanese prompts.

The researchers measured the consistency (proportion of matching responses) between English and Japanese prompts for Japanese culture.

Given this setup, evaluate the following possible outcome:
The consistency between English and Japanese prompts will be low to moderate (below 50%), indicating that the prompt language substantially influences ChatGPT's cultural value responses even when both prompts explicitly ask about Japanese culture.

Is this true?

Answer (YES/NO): YES